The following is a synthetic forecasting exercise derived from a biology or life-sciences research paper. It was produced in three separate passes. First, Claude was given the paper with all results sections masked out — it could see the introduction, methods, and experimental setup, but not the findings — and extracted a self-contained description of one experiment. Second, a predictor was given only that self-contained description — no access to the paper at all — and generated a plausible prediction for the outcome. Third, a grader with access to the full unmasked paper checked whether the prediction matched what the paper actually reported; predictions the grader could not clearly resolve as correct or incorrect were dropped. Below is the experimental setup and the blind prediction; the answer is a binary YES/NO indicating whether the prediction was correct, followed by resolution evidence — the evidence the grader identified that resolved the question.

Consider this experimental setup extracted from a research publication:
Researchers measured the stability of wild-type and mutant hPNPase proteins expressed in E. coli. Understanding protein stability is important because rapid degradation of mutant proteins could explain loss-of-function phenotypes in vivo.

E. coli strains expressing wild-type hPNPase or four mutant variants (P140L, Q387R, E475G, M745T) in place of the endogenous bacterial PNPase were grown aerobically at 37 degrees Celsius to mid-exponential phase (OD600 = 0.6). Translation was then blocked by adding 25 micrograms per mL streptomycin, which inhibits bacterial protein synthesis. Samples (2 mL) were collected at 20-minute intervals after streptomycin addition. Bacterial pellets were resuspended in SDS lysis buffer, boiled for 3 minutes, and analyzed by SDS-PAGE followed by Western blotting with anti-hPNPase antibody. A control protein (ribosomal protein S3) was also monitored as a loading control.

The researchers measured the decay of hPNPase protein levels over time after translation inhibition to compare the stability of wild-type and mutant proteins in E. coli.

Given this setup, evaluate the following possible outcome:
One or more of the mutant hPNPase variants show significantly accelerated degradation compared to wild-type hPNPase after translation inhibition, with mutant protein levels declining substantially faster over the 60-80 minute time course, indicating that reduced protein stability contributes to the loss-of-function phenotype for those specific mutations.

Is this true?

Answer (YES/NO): YES